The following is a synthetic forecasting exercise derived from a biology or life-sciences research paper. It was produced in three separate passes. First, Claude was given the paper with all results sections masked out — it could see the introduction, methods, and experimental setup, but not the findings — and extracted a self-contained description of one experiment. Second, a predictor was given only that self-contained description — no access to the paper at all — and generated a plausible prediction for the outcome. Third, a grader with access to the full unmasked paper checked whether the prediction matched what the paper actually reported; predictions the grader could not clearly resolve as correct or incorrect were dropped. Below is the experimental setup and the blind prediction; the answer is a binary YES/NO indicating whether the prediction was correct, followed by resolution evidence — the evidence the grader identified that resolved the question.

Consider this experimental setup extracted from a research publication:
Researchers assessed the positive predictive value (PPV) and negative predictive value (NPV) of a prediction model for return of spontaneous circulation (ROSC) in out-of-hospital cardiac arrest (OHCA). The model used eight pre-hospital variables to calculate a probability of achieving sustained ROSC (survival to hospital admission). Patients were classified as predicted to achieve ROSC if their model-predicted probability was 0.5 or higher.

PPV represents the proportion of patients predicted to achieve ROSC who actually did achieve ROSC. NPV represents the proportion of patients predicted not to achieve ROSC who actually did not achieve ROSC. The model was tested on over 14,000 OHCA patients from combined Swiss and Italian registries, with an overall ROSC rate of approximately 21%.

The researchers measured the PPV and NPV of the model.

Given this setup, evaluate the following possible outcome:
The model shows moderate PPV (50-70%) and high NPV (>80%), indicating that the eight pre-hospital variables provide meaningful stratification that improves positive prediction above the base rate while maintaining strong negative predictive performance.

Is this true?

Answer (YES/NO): NO